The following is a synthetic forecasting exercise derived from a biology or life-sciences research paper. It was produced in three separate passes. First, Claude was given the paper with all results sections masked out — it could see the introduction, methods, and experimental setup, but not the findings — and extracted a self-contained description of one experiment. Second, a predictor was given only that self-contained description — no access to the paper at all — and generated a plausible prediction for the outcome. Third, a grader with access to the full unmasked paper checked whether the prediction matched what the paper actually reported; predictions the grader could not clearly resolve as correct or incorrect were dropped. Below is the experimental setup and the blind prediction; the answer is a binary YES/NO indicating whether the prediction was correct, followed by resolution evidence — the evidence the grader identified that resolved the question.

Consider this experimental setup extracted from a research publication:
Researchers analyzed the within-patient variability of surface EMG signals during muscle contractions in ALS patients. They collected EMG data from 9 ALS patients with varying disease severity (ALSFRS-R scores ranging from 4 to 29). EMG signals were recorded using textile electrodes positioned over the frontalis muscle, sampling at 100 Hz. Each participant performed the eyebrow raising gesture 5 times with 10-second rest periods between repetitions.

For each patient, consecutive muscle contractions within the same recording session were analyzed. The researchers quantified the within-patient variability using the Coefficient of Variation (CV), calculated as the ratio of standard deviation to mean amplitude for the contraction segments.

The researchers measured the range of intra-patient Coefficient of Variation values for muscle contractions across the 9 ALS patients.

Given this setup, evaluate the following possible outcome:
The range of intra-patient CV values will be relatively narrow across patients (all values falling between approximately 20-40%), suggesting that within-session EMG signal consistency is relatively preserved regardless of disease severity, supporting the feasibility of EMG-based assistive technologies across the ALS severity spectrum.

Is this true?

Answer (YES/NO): NO